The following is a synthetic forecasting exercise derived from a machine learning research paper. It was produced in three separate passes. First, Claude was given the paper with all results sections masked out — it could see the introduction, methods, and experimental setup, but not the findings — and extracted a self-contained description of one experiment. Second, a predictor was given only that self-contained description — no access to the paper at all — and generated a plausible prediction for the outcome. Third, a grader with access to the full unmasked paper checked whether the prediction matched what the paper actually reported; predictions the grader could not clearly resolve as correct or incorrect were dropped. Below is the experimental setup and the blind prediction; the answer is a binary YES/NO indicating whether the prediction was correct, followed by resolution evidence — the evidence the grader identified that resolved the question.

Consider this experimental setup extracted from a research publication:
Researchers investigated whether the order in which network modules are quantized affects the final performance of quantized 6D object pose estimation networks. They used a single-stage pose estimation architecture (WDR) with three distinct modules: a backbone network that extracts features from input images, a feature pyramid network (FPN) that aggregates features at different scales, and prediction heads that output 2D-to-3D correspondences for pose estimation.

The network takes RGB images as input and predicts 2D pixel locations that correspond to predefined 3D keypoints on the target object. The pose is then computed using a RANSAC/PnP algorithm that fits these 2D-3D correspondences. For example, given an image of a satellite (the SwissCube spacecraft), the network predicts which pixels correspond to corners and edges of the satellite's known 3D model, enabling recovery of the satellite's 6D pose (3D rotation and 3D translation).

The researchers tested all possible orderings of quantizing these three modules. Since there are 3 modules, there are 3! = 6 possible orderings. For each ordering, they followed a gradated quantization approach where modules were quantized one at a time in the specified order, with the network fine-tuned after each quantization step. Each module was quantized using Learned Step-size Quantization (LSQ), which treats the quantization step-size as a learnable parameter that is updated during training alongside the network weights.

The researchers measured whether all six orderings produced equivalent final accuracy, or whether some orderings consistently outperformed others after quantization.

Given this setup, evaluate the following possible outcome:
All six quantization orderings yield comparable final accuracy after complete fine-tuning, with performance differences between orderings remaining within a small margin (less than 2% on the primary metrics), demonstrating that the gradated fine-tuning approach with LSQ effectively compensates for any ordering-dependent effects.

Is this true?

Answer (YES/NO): NO